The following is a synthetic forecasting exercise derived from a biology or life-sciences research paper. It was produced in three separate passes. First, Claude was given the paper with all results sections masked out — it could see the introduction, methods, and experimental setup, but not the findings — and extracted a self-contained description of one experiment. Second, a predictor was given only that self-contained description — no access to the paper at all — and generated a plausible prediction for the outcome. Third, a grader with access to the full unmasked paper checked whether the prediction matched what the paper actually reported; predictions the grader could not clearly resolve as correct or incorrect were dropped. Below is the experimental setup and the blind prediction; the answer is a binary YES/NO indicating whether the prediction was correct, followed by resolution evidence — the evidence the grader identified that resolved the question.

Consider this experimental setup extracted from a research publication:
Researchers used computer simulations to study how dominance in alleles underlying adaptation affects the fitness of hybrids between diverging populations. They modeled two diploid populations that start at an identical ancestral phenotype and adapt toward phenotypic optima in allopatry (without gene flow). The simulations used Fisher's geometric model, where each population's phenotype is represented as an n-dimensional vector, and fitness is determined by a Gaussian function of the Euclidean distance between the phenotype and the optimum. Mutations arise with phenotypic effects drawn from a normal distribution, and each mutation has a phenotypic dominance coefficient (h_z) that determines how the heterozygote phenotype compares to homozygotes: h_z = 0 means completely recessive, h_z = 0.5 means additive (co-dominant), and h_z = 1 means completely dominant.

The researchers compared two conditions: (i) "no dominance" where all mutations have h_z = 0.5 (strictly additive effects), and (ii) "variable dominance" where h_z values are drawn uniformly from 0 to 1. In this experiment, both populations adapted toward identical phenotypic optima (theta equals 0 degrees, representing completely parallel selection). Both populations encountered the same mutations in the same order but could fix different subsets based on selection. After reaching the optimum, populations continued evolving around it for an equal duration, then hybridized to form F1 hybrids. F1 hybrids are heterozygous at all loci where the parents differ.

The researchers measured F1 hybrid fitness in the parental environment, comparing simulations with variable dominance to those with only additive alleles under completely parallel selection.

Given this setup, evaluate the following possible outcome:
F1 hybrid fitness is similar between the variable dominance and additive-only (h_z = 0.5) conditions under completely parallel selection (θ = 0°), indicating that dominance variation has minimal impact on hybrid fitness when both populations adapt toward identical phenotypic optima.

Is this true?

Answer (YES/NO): NO